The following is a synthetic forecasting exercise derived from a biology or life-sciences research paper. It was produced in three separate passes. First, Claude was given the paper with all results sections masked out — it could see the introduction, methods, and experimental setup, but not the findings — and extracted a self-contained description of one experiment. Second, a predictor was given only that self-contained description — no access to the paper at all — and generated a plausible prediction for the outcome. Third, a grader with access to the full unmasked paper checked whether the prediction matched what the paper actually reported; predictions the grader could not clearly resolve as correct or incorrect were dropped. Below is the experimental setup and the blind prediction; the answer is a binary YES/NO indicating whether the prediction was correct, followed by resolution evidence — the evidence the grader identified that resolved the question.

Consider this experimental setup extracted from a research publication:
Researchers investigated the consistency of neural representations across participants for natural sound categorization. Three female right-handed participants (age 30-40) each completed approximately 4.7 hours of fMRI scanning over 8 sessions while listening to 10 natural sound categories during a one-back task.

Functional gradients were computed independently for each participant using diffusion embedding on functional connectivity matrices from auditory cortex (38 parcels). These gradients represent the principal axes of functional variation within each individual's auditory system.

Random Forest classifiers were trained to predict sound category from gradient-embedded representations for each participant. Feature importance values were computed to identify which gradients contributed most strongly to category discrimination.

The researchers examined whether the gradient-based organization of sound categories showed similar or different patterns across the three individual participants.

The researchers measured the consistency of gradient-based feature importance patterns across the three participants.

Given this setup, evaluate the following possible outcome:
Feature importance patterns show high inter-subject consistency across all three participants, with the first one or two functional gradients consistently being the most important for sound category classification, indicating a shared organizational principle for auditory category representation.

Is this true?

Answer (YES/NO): NO